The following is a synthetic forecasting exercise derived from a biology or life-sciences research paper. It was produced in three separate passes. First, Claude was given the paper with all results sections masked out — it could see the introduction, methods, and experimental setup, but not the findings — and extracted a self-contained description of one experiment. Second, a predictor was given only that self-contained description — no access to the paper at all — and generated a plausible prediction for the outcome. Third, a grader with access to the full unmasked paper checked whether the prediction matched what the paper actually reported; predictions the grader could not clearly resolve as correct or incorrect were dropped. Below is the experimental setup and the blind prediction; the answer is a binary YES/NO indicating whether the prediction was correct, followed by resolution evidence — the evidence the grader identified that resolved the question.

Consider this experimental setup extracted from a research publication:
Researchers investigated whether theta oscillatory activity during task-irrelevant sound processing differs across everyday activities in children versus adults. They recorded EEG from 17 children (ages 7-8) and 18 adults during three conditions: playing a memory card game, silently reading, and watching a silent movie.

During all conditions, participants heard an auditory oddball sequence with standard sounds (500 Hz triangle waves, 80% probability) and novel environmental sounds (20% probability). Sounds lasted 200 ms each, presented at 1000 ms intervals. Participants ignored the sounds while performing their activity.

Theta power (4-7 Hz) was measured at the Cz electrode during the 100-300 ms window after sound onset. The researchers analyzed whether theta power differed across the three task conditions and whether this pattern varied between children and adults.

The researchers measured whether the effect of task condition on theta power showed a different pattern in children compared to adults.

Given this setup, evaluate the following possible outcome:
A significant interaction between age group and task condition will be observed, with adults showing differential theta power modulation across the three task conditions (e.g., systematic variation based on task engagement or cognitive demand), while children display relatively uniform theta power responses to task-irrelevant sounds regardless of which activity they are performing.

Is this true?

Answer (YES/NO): YES